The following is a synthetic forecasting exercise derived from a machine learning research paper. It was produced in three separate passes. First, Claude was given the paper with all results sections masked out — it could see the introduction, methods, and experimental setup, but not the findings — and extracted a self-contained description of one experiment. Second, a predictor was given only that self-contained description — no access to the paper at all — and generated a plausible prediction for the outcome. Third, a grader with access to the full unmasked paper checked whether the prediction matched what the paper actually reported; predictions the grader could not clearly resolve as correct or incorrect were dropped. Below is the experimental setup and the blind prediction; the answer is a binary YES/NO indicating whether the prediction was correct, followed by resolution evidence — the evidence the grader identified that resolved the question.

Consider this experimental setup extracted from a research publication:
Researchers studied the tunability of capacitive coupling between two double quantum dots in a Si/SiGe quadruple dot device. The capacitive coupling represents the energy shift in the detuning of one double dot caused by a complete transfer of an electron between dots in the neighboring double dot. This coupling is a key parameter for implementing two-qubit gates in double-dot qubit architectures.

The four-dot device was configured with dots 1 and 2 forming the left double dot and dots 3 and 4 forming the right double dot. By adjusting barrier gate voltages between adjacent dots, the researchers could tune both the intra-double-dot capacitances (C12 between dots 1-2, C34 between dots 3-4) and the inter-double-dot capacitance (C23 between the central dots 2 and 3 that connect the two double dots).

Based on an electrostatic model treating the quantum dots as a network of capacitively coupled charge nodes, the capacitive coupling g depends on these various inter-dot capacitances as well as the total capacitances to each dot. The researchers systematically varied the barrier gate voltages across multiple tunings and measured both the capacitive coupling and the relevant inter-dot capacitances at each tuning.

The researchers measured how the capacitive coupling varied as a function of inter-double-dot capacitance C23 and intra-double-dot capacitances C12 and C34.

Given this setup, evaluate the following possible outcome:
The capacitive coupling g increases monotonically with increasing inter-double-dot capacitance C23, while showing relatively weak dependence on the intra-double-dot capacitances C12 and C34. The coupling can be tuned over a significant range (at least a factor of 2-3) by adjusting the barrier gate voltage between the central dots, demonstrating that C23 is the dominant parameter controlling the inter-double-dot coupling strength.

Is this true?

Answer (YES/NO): NO